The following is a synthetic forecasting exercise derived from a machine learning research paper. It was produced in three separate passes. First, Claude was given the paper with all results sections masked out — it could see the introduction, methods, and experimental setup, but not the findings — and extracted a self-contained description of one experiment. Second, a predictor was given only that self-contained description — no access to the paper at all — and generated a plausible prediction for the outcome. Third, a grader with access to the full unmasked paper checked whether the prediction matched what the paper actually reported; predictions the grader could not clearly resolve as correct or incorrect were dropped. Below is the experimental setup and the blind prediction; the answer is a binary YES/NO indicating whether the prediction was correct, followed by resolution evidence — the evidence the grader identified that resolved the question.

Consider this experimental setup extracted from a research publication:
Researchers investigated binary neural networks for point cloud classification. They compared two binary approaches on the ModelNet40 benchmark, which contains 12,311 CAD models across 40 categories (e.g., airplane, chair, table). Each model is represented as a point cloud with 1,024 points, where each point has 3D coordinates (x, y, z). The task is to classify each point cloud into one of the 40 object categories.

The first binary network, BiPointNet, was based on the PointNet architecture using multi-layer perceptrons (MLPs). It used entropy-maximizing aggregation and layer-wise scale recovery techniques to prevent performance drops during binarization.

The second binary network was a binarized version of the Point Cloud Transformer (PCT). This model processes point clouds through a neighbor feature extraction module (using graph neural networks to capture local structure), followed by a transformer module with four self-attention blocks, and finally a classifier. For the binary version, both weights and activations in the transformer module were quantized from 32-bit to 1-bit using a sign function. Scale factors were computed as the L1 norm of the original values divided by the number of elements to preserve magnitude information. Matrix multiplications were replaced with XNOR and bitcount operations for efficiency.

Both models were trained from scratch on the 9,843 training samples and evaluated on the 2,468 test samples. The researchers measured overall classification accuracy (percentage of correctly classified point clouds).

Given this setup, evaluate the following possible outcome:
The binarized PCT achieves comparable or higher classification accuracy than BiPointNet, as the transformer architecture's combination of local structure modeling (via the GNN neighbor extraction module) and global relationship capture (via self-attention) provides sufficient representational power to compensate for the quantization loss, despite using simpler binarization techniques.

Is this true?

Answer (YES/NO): YES